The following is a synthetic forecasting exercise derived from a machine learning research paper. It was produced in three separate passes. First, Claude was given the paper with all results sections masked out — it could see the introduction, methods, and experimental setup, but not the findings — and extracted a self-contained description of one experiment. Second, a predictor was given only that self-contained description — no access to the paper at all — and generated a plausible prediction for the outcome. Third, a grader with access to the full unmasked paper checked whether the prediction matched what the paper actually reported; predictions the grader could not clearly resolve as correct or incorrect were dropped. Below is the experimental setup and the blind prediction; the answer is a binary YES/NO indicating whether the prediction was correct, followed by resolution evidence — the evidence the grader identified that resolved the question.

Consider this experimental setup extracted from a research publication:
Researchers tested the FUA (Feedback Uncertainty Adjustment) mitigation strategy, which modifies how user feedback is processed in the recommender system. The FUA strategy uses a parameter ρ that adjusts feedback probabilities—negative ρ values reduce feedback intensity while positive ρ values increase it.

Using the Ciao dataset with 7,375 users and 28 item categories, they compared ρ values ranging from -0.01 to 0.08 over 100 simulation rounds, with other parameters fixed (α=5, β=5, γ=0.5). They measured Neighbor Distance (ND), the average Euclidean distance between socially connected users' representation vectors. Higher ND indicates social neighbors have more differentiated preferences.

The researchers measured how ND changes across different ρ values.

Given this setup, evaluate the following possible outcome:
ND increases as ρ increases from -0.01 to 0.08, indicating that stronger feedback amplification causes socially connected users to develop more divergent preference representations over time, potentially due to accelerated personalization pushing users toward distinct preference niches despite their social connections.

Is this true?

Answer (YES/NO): YES